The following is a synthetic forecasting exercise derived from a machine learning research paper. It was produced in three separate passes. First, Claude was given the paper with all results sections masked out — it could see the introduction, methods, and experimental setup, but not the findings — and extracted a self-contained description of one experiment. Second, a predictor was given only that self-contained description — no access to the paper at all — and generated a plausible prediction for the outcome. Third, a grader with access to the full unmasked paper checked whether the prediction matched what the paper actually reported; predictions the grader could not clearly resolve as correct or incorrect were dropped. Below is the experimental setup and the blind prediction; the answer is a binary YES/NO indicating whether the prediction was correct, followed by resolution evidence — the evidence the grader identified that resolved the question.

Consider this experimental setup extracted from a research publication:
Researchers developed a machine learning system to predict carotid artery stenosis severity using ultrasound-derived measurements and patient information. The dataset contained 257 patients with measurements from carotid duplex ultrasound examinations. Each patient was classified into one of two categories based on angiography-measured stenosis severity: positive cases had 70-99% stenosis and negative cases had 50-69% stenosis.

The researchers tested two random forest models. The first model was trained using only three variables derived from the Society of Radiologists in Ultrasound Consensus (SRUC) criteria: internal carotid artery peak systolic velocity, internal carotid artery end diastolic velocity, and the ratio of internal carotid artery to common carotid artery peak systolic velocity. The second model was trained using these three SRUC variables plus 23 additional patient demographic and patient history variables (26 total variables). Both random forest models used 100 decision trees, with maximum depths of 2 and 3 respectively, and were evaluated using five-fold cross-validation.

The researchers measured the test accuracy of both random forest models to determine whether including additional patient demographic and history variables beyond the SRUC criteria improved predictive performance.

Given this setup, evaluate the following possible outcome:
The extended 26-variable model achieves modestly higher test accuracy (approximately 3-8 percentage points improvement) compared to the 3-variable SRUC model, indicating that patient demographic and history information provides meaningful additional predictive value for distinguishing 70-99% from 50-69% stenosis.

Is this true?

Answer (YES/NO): NO